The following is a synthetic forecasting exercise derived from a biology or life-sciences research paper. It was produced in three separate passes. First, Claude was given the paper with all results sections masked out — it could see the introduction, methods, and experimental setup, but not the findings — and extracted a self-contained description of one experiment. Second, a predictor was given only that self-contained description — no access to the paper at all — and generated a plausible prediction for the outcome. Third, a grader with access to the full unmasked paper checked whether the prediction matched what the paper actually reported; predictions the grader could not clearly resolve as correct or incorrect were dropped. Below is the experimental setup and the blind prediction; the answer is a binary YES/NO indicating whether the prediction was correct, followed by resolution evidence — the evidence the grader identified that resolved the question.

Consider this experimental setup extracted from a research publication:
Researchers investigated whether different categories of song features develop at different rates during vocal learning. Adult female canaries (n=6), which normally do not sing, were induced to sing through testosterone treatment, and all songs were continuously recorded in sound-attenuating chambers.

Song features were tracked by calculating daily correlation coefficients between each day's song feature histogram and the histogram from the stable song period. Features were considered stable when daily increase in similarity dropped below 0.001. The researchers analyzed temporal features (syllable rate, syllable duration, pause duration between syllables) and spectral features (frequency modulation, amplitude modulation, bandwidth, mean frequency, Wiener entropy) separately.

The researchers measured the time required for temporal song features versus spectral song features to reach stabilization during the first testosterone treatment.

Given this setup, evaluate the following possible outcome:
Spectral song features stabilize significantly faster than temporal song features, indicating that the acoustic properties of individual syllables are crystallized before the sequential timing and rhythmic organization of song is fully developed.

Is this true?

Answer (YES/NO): NO